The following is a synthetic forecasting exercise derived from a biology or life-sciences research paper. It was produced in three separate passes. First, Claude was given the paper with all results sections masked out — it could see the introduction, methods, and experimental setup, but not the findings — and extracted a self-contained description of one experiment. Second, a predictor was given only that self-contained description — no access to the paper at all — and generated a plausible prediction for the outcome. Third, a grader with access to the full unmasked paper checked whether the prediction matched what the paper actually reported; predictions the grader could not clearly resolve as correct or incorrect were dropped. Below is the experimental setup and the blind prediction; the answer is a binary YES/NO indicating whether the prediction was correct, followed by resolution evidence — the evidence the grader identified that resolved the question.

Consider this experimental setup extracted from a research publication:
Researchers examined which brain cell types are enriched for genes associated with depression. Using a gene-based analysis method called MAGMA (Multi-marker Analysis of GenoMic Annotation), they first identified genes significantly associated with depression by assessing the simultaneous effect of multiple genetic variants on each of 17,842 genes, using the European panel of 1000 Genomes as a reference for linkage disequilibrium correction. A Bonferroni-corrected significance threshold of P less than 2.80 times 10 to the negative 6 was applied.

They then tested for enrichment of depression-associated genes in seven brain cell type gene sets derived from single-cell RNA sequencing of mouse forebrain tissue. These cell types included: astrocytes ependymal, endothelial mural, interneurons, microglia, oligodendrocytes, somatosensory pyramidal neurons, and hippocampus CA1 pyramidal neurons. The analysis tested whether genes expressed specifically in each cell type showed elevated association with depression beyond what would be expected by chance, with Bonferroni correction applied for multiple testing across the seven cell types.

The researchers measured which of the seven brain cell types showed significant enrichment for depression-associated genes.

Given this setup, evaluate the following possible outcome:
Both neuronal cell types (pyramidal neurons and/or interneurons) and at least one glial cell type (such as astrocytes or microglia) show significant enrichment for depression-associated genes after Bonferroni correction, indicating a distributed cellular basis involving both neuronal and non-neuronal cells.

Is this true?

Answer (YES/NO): NO